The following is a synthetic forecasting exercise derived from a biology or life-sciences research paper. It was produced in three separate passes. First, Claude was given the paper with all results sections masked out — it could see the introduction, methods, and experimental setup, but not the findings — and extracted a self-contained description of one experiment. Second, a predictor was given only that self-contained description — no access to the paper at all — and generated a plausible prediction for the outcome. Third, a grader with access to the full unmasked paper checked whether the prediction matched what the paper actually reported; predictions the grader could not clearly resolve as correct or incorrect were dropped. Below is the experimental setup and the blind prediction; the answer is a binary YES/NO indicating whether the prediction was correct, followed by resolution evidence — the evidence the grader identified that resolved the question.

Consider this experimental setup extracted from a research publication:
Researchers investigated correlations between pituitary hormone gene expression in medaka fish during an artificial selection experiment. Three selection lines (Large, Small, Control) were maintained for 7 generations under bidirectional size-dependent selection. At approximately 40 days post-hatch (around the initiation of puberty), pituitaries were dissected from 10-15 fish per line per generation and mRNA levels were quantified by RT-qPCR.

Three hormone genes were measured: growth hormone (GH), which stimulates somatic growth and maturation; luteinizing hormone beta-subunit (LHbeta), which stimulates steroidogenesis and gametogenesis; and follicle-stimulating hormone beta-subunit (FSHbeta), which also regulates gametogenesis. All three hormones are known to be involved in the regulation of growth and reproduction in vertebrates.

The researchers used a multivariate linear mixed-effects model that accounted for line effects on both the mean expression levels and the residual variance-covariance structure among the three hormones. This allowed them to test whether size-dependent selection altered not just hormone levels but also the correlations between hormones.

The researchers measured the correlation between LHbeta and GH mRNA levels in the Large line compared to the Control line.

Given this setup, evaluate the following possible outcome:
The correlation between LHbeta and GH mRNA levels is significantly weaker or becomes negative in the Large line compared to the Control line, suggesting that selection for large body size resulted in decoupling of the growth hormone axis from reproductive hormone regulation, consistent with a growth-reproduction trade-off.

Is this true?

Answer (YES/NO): NO